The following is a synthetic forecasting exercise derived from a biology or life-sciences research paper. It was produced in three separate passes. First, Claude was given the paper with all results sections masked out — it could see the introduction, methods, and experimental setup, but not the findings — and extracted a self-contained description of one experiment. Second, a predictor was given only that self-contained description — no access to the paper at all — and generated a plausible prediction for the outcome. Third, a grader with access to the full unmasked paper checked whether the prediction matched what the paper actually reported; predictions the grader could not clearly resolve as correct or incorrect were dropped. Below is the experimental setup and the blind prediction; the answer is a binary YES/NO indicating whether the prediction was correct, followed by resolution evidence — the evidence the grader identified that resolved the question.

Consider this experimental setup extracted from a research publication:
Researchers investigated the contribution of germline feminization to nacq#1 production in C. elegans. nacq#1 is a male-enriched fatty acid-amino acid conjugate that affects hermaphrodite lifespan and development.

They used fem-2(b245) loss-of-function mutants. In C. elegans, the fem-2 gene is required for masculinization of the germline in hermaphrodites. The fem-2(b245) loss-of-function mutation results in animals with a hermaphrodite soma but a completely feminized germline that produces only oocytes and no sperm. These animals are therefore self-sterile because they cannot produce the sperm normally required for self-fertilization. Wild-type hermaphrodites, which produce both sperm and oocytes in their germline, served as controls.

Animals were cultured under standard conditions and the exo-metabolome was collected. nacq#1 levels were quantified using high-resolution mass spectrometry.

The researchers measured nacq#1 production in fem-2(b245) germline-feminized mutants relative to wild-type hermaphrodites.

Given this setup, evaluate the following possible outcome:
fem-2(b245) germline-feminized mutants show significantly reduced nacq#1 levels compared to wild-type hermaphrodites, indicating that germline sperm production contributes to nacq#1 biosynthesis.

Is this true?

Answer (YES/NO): NO